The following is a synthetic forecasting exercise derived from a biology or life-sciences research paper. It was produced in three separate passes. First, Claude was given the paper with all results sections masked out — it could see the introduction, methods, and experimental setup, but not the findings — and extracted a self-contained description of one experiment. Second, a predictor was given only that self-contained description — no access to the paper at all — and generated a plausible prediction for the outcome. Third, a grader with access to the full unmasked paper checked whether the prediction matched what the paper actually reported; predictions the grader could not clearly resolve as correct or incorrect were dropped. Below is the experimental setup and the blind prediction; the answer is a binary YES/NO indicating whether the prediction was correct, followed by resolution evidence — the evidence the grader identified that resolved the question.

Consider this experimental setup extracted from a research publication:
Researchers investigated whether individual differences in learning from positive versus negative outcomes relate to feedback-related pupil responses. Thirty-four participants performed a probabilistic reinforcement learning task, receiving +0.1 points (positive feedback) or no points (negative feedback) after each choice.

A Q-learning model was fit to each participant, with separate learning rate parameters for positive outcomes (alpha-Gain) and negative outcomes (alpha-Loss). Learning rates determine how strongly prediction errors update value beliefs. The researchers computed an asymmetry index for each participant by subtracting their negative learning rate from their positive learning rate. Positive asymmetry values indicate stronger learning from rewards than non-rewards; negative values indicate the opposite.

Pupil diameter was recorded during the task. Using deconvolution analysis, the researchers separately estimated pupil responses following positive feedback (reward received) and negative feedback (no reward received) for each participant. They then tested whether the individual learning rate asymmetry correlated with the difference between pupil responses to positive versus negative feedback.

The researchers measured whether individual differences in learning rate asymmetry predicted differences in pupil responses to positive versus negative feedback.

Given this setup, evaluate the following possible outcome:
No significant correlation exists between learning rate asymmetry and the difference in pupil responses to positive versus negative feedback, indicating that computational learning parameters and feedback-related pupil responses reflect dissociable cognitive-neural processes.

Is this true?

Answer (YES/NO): NO